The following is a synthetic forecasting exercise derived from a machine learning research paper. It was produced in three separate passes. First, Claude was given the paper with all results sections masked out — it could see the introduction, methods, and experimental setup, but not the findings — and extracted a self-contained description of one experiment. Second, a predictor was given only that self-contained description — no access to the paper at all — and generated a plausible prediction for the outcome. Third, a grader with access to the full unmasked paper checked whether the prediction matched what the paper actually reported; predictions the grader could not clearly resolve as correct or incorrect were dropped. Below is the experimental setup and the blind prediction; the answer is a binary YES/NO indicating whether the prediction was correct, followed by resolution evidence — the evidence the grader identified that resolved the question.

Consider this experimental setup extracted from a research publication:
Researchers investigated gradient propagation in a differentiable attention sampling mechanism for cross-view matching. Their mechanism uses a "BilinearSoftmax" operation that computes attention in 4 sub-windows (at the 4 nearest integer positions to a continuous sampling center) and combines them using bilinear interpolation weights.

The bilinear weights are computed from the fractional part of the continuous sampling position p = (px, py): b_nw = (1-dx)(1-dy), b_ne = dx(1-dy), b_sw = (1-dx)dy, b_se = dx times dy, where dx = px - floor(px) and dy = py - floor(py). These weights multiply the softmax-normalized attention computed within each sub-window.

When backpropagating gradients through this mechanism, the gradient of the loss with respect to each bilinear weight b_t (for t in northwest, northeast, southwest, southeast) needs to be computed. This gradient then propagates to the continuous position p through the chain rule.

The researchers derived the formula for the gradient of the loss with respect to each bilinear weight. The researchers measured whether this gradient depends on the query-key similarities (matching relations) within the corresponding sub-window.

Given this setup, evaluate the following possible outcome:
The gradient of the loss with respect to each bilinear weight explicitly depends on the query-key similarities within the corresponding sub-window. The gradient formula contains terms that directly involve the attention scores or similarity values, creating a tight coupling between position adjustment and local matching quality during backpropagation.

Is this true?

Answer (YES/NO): YES